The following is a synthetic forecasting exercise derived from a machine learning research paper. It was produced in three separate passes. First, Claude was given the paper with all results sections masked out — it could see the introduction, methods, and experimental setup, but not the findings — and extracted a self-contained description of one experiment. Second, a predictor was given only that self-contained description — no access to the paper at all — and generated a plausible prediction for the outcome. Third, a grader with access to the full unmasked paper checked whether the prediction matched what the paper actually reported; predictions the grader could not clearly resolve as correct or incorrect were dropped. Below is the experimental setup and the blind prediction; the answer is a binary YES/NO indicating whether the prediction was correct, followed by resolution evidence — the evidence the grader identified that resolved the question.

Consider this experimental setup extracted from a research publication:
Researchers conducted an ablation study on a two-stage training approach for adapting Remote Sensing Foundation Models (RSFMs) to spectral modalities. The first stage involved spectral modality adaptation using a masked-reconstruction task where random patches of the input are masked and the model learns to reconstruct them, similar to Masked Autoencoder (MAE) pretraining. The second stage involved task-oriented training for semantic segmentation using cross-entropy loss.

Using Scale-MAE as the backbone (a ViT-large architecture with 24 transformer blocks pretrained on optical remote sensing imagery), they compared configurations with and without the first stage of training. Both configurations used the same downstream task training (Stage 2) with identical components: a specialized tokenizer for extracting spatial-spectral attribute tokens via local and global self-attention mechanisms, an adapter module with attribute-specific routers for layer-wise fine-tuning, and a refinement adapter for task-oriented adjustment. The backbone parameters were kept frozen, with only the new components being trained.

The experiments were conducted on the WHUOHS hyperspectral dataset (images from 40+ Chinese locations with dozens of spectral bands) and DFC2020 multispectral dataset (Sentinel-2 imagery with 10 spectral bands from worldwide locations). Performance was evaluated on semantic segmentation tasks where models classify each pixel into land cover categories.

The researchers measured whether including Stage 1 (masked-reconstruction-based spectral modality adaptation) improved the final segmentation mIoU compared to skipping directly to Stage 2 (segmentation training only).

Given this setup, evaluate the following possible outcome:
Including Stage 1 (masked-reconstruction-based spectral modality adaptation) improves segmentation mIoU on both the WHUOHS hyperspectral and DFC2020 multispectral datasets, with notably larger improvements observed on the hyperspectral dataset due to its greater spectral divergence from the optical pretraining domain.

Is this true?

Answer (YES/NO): NO